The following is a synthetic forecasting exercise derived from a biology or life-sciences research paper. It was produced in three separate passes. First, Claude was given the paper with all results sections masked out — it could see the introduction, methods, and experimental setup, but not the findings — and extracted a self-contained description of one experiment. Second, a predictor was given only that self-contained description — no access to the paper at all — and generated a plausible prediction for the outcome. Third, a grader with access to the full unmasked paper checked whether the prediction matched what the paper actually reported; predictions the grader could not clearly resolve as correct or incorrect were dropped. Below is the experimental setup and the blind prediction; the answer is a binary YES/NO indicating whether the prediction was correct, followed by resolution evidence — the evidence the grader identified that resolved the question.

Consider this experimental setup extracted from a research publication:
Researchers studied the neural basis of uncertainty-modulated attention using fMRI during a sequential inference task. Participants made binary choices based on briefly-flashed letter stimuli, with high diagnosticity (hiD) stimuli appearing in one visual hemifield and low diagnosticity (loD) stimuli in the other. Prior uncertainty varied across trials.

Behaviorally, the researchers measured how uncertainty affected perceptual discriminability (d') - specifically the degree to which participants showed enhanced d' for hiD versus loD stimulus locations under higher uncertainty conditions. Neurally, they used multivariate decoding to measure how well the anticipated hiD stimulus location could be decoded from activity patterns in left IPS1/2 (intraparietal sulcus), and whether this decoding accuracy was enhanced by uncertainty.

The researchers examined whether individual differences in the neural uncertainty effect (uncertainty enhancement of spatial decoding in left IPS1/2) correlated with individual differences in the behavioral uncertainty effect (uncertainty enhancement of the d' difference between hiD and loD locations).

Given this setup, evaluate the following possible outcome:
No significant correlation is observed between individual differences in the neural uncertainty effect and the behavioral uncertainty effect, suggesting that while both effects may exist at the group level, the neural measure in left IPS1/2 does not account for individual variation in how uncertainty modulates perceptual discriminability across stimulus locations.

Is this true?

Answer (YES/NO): NO